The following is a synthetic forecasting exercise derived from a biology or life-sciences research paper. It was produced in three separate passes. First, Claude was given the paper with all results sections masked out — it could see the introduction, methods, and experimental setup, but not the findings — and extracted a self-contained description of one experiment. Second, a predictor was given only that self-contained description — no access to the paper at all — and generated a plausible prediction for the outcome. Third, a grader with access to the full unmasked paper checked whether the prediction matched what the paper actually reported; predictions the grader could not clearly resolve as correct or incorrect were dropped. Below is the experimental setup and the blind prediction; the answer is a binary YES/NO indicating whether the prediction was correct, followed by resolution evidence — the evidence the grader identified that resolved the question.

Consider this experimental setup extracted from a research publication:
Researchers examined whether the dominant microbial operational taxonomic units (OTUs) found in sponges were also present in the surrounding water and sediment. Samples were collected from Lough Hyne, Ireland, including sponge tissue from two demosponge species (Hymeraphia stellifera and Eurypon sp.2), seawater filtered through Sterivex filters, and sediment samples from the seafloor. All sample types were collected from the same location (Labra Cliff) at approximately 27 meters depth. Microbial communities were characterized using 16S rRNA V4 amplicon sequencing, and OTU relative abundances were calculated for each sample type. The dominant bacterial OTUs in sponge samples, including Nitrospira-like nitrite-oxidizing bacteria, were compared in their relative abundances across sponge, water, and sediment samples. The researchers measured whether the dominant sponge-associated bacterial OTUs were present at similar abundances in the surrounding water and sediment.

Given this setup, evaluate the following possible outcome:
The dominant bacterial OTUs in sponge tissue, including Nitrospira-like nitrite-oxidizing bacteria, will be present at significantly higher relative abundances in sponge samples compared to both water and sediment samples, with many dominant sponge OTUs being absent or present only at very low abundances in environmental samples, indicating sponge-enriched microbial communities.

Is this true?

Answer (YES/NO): YES